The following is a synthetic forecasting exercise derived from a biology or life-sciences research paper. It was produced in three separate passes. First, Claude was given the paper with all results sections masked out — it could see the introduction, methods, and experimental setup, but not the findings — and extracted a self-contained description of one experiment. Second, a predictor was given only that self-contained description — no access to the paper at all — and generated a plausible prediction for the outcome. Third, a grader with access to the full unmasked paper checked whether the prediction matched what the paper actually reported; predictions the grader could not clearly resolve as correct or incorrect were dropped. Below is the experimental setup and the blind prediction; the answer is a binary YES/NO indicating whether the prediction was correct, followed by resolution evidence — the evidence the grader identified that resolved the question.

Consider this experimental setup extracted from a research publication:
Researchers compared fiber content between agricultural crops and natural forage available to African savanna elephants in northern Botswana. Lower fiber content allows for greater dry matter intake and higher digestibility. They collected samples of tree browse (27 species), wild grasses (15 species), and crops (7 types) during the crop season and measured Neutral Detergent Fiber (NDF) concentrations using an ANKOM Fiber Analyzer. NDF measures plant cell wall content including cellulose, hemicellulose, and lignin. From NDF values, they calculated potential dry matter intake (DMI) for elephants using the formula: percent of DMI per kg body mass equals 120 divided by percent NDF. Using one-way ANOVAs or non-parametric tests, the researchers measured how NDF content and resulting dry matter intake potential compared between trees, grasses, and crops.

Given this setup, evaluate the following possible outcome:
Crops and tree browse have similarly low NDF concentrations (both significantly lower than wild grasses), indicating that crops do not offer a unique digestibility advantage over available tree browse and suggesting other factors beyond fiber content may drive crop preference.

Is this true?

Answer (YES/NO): NO